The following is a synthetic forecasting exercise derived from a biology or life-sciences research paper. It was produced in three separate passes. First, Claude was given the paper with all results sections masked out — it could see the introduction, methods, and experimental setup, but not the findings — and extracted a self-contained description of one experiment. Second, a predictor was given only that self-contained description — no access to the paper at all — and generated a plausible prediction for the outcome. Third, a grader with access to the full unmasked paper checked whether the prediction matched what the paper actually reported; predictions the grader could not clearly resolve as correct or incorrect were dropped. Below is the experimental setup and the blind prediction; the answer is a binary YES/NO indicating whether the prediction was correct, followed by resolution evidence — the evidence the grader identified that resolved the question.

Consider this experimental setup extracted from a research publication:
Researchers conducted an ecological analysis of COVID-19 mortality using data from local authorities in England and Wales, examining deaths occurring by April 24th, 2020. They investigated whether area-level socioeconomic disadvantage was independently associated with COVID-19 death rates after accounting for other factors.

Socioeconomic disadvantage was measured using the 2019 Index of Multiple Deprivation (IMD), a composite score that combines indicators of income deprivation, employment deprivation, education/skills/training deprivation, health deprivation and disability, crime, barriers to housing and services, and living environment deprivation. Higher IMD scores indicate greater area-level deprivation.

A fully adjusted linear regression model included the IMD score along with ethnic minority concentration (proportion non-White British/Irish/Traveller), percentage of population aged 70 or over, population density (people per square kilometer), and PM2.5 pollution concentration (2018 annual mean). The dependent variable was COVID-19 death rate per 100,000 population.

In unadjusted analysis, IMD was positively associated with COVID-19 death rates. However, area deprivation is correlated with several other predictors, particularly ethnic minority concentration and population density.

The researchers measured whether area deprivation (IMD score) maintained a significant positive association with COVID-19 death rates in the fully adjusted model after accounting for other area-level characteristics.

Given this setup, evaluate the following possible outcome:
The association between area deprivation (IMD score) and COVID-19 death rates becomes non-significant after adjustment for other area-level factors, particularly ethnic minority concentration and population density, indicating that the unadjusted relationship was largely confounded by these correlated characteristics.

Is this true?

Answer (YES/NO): YES